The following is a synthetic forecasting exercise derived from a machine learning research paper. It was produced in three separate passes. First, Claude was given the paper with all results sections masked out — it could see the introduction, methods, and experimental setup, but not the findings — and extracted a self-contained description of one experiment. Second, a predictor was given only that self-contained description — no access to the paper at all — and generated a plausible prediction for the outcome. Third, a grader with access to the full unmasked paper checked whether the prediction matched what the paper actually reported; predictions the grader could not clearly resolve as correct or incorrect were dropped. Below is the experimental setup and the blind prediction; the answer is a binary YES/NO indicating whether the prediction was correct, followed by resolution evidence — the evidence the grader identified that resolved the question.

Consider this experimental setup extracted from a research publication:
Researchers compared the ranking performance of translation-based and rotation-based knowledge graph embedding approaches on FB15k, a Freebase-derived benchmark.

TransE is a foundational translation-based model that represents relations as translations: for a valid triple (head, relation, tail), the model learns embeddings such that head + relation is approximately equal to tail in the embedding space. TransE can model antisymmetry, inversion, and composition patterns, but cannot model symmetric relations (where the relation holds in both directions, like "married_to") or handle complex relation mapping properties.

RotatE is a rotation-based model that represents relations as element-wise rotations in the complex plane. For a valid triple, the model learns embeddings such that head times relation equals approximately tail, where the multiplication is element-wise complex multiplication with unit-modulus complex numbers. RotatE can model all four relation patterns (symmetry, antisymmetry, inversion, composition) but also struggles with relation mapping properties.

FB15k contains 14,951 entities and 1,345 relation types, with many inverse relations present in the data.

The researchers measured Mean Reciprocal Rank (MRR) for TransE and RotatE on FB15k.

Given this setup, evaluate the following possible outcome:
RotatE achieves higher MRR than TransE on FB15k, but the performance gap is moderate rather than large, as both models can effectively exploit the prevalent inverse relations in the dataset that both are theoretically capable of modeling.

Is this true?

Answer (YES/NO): NO